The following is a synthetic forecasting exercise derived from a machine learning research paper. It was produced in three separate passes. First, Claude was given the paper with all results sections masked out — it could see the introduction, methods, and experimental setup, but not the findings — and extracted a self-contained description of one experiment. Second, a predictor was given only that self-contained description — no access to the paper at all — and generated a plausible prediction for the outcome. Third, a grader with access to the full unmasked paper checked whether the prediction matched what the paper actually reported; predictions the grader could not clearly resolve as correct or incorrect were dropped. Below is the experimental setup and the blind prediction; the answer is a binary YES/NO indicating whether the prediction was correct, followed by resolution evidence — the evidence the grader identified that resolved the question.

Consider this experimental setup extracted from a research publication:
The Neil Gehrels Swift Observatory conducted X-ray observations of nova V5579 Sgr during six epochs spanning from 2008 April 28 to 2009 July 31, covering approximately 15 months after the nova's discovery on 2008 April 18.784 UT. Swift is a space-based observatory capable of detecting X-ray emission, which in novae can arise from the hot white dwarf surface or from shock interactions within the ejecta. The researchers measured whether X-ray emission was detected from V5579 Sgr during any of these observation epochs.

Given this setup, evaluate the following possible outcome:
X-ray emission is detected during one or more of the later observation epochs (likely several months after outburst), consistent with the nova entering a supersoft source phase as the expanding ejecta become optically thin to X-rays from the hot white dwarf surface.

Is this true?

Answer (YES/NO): NO